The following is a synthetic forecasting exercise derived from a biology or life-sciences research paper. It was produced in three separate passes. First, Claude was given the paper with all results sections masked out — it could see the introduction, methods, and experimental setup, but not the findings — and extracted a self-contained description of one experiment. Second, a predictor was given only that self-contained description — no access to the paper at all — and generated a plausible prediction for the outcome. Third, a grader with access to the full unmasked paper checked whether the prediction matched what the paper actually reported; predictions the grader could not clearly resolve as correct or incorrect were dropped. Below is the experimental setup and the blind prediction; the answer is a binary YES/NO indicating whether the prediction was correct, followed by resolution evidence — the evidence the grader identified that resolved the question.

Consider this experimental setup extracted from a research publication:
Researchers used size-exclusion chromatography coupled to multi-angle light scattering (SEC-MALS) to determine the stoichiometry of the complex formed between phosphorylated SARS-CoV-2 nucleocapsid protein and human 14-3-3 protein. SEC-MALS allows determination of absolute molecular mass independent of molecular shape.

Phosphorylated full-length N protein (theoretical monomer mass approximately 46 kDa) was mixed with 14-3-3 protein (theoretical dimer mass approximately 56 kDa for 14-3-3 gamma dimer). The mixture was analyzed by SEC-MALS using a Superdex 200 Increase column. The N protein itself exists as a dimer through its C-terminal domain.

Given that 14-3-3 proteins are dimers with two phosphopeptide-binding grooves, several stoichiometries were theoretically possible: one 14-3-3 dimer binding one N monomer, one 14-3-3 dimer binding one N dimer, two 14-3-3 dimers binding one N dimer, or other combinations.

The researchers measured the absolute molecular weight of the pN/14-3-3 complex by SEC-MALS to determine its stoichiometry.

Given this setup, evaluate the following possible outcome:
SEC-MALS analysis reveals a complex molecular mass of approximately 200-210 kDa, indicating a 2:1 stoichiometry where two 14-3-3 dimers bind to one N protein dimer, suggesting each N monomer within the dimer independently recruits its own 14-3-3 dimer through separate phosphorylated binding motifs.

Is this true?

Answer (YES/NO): NO